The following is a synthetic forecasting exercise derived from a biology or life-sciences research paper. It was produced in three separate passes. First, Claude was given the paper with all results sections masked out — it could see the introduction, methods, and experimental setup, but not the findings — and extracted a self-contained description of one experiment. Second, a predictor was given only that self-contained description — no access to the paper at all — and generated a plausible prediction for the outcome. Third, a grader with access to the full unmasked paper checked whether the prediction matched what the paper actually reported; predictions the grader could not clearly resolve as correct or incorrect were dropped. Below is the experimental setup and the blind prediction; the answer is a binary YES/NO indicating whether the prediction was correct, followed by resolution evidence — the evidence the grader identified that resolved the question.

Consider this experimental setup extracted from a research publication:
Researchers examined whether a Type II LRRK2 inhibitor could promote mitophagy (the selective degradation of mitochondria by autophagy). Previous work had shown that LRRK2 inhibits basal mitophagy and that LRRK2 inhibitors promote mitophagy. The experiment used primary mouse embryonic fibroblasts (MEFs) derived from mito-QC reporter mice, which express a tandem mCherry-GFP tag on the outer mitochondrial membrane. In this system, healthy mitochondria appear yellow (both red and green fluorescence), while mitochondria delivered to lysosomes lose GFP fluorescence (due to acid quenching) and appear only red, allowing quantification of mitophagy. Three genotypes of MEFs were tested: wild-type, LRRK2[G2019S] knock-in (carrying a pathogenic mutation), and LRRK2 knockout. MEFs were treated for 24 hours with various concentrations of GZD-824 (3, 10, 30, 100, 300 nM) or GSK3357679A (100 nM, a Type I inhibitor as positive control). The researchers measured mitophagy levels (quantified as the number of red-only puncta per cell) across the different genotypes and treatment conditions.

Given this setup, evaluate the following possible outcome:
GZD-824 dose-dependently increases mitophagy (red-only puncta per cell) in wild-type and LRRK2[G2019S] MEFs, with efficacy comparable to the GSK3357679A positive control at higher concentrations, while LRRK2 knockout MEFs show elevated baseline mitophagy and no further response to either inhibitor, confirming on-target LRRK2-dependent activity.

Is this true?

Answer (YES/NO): YES